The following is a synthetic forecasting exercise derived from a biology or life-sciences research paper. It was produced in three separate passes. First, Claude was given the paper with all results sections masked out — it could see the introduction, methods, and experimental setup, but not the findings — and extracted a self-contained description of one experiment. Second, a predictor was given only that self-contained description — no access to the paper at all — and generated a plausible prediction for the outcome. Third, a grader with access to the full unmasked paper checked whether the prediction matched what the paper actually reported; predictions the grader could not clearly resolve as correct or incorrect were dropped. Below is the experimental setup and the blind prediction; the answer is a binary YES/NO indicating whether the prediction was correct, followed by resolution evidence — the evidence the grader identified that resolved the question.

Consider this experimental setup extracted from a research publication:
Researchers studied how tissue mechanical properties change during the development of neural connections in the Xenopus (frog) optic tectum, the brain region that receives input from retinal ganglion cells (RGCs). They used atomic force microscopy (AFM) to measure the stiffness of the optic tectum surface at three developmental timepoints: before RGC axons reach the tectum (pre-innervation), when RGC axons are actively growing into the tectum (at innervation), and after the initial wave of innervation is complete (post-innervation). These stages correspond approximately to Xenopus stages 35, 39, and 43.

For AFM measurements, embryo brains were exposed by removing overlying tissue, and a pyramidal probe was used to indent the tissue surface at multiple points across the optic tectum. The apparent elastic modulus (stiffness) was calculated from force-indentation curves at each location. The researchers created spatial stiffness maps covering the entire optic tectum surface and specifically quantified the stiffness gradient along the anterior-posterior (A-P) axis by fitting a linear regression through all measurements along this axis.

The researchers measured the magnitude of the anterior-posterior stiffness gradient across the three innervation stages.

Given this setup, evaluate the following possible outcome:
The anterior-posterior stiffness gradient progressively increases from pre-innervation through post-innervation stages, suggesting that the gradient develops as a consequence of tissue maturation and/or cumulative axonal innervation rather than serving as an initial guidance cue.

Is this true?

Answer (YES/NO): NO